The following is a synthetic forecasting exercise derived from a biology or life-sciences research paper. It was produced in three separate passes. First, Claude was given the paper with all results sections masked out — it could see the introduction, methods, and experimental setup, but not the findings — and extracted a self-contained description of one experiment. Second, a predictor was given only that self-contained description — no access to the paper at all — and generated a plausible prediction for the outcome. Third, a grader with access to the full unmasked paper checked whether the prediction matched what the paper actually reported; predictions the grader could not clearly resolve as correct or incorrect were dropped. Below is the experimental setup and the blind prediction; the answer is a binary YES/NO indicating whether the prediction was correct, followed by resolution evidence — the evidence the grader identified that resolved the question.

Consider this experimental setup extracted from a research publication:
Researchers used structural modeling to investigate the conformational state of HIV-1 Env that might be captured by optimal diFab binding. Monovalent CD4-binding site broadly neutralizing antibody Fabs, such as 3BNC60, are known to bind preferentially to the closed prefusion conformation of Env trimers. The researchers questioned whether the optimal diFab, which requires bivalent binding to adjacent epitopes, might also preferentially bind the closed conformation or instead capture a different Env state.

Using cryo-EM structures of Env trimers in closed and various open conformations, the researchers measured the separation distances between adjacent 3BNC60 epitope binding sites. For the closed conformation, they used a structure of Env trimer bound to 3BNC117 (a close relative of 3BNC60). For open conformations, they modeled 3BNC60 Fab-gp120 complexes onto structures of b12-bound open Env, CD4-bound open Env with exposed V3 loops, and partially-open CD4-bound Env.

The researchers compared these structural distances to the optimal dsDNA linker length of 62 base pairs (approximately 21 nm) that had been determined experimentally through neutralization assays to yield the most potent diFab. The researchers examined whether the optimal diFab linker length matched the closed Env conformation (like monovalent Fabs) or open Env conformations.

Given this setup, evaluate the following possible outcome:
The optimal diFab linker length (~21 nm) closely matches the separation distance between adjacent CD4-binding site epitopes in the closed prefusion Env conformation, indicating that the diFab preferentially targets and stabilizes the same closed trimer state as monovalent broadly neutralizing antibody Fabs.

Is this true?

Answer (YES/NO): NO